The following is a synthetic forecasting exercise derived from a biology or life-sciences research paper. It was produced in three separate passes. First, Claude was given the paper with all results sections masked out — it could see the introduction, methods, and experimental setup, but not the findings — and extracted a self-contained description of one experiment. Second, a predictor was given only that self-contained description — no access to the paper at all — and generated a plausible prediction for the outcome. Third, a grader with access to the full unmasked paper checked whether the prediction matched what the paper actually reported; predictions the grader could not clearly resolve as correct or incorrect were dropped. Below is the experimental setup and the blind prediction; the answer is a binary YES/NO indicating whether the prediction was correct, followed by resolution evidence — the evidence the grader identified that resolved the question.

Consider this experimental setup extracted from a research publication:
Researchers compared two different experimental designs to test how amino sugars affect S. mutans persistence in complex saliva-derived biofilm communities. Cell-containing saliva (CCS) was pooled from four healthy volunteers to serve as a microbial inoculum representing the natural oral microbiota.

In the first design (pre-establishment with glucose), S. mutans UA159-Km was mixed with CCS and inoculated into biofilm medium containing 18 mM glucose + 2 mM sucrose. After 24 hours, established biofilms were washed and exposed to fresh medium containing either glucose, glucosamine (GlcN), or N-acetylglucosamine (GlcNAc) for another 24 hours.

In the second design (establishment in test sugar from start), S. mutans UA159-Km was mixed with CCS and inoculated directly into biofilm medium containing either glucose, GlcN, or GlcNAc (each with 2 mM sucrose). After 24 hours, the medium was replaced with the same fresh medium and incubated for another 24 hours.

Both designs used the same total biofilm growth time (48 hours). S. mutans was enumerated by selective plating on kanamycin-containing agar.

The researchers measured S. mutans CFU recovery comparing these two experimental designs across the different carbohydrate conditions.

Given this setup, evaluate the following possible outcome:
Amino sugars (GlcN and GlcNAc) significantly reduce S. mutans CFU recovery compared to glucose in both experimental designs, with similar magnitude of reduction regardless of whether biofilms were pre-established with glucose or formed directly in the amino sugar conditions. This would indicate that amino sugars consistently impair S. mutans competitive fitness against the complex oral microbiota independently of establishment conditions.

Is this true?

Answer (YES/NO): NO